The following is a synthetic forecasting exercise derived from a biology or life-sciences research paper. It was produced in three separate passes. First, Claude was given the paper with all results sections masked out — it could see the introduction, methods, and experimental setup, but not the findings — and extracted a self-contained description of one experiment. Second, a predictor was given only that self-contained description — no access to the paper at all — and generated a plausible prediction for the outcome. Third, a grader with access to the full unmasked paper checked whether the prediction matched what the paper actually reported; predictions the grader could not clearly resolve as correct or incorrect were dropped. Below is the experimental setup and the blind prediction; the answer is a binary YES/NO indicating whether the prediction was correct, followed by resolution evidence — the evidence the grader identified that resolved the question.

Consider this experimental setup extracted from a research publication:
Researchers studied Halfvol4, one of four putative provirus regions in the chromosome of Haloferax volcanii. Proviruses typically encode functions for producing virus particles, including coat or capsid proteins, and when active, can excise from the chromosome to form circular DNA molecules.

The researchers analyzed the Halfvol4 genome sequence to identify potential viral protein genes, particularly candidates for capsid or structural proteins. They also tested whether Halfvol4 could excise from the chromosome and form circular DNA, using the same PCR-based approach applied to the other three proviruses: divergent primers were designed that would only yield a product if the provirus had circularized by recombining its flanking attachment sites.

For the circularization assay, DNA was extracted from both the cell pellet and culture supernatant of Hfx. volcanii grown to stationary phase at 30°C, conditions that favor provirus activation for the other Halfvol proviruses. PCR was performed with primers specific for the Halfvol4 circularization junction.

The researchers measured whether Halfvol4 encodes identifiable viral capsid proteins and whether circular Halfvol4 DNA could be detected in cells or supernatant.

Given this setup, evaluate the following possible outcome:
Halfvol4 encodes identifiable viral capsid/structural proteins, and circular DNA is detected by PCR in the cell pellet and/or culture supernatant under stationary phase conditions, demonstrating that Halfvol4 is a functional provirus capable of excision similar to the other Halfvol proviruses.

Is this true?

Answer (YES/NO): NO